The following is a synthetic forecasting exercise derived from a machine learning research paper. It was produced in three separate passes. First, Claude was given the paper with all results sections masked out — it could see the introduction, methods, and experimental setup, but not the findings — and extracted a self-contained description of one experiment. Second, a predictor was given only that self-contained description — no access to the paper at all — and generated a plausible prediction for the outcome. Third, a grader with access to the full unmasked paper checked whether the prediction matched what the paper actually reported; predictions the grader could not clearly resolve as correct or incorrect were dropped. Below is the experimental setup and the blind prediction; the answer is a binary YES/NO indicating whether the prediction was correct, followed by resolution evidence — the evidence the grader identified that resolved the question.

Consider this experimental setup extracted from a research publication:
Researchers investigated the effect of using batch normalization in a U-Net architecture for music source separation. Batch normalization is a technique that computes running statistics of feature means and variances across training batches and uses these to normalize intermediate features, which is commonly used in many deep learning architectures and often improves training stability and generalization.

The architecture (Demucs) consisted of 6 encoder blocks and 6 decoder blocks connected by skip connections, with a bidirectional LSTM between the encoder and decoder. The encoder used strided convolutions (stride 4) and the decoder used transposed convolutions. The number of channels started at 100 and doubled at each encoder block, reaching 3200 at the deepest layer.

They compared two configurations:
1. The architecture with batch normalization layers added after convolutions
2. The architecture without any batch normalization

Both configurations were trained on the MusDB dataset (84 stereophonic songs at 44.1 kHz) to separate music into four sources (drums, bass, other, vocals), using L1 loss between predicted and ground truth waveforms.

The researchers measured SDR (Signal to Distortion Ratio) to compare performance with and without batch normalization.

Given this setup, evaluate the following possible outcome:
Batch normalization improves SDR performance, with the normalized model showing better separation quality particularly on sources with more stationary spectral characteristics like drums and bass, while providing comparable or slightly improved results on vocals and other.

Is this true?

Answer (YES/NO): NO